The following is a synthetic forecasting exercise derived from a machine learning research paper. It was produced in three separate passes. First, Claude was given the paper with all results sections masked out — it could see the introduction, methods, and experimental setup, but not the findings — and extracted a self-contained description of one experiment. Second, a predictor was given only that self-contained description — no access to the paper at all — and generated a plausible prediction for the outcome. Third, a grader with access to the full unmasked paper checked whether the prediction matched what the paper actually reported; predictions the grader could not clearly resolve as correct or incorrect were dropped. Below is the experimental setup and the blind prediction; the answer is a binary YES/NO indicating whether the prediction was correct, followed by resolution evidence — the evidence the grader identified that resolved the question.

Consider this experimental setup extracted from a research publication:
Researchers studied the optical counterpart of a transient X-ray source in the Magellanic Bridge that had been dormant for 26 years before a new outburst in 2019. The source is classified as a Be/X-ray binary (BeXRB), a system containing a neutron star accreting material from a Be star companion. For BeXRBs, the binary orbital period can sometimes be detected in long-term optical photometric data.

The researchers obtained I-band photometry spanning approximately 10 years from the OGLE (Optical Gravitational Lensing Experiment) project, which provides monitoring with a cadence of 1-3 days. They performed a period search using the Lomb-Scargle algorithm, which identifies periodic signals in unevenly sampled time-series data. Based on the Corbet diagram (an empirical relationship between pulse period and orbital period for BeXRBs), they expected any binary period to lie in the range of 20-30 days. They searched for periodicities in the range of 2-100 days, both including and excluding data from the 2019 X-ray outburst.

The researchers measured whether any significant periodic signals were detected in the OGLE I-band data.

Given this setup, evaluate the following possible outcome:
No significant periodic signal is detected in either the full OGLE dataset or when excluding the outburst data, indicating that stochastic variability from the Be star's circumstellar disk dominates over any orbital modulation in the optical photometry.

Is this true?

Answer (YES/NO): YES